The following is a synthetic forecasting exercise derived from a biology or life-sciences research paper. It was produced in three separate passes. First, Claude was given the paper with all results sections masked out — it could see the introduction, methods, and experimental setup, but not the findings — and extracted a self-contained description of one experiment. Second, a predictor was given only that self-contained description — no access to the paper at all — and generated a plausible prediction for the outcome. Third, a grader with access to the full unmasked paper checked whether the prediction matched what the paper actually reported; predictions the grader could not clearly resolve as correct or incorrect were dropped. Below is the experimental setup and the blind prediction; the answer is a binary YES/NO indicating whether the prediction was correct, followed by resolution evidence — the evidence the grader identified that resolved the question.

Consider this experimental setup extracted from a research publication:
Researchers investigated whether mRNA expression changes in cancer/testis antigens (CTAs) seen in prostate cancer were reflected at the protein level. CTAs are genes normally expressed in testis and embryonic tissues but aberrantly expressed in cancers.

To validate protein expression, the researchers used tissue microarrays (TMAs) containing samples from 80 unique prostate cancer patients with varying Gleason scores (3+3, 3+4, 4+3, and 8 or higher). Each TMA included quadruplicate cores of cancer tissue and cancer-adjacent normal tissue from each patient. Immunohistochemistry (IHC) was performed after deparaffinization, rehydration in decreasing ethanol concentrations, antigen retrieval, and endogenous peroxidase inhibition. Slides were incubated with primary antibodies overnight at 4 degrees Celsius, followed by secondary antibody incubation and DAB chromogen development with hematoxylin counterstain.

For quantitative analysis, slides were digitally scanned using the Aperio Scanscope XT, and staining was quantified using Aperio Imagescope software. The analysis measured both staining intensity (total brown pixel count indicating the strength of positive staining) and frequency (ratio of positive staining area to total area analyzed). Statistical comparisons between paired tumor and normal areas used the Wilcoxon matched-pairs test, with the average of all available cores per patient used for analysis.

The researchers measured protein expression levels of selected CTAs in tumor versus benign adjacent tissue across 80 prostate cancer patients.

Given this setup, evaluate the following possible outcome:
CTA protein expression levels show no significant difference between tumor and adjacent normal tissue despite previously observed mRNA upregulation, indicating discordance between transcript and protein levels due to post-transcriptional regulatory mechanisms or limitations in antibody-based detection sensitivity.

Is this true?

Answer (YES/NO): NO